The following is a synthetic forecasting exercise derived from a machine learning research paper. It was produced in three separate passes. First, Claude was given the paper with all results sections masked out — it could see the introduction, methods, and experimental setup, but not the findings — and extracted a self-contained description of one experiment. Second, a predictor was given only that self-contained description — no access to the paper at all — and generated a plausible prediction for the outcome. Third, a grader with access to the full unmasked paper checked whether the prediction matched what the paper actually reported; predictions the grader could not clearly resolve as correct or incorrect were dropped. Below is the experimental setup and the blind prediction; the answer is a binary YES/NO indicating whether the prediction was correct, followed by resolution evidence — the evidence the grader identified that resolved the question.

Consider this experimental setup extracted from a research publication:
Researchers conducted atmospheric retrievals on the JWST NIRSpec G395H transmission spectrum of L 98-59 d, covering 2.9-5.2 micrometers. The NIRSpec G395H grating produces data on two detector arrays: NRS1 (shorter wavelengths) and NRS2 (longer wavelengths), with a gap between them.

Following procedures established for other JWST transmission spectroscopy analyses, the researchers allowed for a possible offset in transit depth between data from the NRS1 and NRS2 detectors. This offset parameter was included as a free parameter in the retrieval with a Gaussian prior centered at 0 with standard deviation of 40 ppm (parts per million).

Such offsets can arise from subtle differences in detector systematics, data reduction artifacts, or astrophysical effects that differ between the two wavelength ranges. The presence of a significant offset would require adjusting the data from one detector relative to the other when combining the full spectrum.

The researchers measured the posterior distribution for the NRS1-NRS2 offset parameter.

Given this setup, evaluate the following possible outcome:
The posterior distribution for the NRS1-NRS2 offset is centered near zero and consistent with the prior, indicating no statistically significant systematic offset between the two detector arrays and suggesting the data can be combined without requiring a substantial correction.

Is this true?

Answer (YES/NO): NO